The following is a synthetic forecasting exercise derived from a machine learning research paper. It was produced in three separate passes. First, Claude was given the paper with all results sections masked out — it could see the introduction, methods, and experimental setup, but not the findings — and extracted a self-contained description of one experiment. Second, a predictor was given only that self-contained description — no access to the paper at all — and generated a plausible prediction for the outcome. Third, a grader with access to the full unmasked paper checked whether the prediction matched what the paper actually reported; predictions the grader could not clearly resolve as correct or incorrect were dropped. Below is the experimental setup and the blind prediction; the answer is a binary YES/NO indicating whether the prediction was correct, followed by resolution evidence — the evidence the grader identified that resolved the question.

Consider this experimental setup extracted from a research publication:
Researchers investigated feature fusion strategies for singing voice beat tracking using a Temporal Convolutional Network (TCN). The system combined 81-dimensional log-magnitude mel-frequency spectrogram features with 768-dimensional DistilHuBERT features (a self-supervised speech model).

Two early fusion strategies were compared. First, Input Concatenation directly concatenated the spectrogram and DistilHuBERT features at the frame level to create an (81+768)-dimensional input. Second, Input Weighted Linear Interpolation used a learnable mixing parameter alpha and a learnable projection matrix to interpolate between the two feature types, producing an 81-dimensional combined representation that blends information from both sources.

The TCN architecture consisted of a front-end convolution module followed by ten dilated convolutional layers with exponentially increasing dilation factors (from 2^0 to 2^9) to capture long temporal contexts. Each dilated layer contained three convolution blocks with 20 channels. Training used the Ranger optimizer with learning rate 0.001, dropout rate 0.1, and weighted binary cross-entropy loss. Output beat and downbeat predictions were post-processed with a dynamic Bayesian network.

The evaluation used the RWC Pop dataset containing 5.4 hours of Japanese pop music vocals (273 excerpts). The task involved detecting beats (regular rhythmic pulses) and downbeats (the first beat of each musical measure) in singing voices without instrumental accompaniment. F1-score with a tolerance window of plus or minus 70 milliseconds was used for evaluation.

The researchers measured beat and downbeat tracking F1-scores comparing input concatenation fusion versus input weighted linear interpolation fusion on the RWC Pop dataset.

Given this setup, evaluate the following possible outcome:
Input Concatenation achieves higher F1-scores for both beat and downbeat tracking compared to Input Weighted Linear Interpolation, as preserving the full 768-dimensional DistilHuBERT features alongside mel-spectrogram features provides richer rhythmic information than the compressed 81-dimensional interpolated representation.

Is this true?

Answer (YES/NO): NO